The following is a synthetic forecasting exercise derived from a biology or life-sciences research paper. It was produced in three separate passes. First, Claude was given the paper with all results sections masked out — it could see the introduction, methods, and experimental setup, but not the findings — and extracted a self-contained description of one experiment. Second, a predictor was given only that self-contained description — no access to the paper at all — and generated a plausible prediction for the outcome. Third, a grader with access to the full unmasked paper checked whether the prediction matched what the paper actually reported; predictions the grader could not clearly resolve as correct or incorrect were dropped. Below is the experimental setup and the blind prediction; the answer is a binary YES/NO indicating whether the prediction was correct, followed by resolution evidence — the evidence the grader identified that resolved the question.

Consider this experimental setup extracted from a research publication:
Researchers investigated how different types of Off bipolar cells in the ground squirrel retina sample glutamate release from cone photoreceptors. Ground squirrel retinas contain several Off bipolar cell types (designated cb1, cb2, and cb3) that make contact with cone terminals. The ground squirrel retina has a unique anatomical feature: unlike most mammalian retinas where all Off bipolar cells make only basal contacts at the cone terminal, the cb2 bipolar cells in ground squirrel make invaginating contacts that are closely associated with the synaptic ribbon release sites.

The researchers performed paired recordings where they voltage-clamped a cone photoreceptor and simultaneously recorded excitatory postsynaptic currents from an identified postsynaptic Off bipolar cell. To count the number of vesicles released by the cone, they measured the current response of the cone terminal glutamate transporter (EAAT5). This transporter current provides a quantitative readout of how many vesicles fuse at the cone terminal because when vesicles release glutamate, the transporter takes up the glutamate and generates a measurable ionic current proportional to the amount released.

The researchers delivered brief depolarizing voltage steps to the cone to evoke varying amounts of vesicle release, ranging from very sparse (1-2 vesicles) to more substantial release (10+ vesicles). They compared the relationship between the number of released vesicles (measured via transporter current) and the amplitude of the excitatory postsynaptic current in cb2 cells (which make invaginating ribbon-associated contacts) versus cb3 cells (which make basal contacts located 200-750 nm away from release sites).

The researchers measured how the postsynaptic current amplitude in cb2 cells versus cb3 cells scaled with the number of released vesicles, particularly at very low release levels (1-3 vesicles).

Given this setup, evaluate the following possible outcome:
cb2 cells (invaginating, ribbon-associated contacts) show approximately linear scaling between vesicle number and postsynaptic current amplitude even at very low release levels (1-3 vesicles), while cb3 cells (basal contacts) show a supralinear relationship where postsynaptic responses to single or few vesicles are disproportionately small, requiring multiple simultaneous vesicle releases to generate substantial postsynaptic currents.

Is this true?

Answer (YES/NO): YES